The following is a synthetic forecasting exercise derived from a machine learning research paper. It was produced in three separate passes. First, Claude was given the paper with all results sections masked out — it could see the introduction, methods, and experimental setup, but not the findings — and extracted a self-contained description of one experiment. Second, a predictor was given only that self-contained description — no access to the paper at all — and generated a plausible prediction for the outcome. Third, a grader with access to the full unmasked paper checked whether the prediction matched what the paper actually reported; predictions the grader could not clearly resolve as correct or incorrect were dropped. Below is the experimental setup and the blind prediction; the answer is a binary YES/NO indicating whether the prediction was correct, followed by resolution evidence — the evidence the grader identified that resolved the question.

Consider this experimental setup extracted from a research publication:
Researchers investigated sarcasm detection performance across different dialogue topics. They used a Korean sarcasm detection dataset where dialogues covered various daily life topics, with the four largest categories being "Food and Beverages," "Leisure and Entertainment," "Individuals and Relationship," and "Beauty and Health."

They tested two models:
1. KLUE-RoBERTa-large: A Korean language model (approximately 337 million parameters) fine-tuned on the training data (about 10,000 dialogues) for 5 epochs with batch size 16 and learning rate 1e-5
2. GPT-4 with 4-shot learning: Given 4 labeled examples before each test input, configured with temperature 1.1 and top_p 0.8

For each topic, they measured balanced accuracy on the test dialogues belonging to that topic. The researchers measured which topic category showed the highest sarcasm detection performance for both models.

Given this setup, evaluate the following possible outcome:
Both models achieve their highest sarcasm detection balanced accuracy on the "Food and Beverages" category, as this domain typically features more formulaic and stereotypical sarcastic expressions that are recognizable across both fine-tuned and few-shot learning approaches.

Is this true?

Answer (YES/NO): NO